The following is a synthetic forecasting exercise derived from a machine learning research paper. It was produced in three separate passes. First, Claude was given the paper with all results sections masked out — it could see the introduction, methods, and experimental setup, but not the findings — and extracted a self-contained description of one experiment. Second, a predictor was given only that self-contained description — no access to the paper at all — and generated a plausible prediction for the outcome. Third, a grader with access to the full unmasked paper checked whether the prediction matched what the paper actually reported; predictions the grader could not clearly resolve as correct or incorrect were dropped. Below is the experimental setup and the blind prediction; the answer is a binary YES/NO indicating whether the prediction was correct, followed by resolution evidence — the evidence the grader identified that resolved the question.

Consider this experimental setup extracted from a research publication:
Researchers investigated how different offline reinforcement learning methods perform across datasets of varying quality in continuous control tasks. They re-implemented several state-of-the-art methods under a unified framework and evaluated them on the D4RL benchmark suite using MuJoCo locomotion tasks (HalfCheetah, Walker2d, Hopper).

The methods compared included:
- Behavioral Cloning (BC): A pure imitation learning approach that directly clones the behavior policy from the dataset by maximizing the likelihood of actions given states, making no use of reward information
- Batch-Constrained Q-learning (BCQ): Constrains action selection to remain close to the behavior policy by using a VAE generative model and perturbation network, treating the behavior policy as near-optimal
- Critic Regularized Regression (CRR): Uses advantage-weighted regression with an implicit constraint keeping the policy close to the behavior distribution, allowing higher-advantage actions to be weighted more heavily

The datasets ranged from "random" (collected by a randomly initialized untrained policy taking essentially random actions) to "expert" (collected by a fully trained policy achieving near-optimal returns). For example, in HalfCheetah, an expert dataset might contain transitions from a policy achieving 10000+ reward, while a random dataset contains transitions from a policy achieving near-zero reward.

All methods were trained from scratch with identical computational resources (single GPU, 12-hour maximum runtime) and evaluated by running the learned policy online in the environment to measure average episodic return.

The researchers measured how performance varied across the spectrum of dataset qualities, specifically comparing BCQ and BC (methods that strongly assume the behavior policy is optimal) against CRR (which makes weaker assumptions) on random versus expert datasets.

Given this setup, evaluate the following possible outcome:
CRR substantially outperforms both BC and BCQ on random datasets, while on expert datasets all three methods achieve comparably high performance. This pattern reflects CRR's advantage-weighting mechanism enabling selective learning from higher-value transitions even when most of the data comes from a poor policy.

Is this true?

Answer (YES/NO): NO